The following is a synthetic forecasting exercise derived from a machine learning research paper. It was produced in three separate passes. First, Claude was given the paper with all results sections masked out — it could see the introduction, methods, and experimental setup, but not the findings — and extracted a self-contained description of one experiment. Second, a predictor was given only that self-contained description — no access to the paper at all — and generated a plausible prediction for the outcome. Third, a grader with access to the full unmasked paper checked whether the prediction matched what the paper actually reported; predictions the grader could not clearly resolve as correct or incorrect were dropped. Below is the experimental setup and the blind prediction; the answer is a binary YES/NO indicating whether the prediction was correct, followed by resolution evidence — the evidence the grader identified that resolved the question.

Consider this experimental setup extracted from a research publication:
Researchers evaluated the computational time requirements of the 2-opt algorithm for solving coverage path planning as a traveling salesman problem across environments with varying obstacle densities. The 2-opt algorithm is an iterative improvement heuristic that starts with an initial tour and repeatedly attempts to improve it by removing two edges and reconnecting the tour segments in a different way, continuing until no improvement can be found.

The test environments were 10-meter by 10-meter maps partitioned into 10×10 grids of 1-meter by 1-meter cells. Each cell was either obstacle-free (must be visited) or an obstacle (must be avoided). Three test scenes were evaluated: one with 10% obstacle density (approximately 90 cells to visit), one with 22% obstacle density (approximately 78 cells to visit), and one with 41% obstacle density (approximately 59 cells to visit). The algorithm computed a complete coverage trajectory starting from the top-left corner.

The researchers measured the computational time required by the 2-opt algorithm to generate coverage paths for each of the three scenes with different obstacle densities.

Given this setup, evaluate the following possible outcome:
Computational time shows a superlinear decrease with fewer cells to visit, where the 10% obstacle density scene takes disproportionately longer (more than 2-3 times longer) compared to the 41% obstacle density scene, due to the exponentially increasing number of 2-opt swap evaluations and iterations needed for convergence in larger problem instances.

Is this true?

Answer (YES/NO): NO